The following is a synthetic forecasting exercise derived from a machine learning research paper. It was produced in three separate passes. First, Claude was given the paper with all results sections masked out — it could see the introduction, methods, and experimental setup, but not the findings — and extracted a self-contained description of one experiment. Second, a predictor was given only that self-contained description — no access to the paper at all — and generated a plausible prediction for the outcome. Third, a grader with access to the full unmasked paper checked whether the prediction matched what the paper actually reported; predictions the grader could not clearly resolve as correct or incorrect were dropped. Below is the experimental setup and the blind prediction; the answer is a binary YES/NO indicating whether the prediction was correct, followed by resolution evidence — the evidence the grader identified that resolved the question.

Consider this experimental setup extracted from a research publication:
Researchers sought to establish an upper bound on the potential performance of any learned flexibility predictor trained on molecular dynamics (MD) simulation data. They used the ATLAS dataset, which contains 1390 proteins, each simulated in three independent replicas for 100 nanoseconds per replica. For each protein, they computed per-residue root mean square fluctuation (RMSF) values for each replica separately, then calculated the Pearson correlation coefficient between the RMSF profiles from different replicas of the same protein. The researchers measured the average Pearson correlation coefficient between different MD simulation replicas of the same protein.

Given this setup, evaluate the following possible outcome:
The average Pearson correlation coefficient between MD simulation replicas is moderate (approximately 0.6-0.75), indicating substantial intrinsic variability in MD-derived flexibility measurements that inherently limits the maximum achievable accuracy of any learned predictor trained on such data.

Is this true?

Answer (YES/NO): NO